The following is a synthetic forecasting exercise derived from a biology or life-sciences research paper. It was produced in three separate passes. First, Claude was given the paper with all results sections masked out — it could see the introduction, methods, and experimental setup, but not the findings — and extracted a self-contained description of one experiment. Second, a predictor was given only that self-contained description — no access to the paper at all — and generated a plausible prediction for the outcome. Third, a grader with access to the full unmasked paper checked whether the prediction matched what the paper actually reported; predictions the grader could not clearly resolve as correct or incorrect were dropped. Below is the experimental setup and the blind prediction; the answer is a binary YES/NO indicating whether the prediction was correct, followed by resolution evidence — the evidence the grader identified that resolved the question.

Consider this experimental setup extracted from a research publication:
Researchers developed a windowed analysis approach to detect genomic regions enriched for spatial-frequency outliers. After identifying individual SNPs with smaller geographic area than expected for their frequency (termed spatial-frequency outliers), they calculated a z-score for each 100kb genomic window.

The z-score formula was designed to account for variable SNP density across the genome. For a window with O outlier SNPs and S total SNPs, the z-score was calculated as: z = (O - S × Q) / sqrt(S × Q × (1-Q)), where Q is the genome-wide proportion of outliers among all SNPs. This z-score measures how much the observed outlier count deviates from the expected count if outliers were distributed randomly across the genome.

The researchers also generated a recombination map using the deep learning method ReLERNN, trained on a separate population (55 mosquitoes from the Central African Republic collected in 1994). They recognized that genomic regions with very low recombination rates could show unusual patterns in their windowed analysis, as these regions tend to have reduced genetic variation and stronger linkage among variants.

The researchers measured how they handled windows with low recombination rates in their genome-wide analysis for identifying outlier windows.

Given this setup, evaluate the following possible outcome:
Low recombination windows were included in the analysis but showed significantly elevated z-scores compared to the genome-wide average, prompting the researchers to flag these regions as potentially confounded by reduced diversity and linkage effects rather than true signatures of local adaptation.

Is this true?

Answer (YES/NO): NO